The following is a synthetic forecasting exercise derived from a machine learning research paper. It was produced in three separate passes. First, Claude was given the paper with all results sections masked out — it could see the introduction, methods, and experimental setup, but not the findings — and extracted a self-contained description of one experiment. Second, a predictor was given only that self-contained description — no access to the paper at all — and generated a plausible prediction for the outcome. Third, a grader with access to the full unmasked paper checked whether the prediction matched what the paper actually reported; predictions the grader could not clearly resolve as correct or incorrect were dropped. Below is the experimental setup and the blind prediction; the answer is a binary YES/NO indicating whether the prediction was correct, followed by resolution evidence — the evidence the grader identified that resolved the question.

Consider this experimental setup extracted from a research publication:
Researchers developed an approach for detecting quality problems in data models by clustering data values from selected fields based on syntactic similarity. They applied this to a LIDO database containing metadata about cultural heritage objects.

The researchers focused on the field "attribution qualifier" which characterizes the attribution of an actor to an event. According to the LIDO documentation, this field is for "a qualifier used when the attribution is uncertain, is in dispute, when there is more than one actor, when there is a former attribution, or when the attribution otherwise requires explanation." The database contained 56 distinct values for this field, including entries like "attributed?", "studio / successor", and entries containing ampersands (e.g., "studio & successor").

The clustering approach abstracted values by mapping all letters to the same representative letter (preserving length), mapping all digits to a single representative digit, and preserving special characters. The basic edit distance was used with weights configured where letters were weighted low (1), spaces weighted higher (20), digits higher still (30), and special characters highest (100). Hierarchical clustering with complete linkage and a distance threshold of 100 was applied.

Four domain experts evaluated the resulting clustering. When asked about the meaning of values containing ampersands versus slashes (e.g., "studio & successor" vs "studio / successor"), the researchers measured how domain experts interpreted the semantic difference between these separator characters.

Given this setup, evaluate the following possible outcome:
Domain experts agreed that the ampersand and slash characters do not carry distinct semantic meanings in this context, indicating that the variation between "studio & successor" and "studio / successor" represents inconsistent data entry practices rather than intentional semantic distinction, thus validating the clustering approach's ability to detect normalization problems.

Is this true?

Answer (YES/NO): NO